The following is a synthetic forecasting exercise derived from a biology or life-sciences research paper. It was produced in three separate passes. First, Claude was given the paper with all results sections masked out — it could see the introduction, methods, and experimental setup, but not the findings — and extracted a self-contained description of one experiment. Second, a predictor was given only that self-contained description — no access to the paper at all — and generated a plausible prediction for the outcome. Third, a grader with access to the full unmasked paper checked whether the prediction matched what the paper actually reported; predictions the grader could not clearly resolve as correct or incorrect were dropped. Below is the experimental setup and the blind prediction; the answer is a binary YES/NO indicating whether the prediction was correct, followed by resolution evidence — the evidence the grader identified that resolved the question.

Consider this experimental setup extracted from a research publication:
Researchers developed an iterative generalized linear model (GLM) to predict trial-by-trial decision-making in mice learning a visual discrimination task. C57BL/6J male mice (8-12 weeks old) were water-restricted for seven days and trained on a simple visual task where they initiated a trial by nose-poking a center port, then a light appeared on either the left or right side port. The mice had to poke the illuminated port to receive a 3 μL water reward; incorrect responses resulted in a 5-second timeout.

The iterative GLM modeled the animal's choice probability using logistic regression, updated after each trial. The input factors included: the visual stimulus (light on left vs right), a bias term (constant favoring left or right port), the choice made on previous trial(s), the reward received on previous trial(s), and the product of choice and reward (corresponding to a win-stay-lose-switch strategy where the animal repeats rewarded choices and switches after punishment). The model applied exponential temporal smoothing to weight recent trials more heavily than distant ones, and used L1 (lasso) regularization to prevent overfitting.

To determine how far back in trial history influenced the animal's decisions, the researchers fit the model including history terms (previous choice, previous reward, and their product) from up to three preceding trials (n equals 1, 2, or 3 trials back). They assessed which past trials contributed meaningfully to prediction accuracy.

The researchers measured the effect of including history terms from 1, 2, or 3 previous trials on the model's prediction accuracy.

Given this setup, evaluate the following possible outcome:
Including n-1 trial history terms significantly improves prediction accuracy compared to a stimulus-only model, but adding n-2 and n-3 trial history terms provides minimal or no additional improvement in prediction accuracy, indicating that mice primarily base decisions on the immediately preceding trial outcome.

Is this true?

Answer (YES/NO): YES